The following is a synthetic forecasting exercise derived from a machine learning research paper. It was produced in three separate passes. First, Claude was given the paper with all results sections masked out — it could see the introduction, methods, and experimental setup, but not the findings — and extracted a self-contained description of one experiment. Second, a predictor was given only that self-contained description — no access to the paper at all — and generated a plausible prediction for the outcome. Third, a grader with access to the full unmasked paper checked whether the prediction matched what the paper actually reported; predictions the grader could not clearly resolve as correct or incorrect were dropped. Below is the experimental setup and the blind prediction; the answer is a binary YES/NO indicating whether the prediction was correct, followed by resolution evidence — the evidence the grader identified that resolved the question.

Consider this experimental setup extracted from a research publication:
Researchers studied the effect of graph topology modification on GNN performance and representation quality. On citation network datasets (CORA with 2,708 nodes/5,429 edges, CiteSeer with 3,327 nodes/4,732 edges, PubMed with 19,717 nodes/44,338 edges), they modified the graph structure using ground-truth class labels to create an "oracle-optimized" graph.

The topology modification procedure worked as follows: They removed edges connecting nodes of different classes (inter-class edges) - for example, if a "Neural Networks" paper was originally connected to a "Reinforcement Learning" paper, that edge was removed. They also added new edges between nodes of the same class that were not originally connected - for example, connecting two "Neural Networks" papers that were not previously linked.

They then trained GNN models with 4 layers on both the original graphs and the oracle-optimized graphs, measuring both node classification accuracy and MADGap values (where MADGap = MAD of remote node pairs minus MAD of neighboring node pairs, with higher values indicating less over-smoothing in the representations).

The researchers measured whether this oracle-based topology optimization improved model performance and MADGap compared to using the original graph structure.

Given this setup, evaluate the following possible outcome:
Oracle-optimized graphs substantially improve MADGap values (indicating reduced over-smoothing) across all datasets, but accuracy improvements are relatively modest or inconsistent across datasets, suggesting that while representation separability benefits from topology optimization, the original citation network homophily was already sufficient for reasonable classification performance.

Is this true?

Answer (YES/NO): NO